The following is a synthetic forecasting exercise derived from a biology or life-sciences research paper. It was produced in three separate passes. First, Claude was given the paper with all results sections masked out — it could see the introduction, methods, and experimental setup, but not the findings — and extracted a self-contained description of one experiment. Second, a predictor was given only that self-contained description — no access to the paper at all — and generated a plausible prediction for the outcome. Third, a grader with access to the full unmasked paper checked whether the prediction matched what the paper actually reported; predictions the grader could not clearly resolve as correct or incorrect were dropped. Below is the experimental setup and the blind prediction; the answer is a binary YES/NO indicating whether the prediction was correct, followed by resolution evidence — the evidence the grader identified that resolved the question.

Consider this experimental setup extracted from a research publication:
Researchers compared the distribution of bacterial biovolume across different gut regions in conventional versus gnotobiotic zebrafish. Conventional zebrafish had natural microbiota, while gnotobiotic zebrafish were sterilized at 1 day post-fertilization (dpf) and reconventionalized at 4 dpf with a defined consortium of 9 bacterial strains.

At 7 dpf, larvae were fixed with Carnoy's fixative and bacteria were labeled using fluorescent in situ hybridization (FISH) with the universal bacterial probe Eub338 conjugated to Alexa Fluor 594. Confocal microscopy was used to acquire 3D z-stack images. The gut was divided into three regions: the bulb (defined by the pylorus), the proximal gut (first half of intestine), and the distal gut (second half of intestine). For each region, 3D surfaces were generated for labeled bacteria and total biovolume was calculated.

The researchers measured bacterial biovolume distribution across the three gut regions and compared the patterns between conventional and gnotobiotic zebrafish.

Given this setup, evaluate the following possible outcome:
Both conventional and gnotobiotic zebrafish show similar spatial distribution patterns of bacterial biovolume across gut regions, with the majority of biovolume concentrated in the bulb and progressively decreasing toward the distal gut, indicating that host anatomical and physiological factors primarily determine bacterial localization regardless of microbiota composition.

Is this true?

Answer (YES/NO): NO